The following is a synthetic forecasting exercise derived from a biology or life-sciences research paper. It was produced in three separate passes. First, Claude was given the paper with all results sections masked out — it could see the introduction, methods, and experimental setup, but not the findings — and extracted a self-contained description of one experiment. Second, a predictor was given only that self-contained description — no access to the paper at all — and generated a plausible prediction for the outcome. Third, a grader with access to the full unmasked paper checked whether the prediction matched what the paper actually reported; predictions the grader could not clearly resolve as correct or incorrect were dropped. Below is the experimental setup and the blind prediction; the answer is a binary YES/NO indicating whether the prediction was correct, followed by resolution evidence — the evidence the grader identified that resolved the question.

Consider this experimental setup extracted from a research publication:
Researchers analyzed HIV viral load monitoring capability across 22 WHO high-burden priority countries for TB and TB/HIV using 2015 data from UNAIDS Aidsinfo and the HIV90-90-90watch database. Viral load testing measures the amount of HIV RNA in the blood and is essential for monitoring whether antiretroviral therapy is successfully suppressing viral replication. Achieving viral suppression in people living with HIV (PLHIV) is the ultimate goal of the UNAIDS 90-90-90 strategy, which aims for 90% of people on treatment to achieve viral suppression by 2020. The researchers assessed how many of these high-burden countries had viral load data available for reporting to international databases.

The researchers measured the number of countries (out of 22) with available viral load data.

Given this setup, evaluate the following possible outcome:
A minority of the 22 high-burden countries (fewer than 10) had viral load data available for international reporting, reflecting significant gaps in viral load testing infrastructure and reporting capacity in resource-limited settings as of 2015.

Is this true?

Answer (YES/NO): YES